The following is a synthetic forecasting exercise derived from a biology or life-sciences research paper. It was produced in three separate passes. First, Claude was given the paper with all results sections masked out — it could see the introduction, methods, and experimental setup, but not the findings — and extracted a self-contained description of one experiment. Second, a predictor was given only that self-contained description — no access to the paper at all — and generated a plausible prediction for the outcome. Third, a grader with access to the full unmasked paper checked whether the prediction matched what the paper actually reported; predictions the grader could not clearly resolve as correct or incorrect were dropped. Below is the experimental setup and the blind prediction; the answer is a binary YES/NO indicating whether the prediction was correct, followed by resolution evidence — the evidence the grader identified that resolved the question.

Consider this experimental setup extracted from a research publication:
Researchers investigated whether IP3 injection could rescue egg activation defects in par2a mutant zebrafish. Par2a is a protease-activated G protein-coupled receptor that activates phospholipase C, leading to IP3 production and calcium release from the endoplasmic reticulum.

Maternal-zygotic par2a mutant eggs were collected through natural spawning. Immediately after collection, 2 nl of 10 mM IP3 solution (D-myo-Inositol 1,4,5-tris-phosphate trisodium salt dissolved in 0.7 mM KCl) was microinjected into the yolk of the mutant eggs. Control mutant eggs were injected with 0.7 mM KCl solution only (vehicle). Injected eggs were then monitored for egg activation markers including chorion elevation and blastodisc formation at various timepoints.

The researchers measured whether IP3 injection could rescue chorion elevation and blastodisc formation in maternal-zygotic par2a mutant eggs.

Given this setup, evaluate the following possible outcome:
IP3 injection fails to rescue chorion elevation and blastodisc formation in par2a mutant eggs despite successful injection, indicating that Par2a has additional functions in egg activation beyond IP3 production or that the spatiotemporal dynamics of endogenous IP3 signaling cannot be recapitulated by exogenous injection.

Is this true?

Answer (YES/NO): NO